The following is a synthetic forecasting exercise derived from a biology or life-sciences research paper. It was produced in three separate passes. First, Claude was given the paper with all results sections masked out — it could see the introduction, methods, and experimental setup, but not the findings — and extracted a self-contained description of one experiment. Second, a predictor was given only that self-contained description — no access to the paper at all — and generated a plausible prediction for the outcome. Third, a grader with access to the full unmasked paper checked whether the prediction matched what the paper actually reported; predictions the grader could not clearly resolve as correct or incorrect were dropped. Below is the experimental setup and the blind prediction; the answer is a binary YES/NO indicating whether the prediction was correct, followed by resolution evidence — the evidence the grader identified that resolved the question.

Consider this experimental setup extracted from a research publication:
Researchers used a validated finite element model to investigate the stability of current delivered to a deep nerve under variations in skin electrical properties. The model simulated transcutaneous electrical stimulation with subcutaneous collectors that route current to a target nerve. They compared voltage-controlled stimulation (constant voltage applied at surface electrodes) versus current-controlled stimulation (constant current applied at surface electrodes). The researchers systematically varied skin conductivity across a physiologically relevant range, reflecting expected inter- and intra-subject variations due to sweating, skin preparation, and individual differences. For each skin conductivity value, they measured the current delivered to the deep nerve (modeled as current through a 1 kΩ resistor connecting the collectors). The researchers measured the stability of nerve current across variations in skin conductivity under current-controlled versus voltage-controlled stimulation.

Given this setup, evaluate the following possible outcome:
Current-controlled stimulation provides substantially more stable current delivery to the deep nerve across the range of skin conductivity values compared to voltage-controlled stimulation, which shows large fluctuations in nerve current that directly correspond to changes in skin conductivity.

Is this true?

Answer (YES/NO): YES